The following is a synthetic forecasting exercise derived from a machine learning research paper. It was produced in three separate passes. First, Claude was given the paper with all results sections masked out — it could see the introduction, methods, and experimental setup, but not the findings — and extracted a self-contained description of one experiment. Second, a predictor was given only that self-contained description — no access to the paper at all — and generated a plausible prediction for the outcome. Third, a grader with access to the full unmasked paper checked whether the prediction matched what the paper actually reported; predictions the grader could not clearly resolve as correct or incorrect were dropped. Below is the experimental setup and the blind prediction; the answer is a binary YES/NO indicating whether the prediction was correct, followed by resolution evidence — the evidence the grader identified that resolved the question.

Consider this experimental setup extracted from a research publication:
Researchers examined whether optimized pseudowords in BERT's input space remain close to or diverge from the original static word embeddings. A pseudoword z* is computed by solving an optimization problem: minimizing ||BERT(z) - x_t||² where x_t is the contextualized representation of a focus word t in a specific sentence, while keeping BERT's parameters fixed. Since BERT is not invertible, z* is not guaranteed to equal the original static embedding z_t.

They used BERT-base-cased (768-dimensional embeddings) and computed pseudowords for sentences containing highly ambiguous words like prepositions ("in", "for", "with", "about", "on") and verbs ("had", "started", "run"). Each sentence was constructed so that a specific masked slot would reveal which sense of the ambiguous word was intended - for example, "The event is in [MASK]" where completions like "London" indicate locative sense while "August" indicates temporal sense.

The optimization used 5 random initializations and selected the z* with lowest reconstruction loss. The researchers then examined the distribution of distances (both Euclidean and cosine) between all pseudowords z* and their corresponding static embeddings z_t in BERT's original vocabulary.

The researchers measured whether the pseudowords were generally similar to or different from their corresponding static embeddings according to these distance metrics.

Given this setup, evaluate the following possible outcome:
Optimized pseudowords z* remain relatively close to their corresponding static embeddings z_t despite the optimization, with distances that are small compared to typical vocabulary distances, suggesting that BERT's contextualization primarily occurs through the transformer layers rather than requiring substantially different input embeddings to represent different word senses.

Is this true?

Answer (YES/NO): NO